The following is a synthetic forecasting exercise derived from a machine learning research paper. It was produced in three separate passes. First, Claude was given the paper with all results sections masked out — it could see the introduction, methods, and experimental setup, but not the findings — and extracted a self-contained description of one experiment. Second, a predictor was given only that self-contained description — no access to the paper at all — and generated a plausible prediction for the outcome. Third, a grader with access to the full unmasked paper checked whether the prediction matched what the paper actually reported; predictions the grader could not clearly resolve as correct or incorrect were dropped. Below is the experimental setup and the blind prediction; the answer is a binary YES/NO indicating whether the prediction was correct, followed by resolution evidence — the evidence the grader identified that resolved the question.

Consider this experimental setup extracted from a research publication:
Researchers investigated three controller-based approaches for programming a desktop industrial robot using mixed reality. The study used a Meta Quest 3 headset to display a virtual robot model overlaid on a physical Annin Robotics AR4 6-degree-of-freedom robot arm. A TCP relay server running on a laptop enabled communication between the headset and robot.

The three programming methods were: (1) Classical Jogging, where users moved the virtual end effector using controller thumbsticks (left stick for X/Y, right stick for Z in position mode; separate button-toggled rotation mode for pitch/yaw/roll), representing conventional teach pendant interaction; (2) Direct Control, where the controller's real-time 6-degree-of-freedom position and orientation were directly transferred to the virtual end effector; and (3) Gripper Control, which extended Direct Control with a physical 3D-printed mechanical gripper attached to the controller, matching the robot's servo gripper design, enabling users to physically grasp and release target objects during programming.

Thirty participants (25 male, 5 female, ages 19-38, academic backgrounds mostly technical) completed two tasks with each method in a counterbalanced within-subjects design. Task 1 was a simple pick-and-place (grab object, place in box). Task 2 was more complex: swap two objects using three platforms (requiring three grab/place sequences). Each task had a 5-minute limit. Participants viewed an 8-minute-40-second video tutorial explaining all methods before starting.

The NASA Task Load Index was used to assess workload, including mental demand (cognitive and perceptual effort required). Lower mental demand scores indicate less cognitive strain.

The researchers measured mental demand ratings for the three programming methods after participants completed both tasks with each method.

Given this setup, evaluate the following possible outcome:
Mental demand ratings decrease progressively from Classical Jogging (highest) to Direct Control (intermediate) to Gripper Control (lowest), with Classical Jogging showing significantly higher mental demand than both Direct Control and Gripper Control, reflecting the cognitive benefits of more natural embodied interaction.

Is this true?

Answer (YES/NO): YES